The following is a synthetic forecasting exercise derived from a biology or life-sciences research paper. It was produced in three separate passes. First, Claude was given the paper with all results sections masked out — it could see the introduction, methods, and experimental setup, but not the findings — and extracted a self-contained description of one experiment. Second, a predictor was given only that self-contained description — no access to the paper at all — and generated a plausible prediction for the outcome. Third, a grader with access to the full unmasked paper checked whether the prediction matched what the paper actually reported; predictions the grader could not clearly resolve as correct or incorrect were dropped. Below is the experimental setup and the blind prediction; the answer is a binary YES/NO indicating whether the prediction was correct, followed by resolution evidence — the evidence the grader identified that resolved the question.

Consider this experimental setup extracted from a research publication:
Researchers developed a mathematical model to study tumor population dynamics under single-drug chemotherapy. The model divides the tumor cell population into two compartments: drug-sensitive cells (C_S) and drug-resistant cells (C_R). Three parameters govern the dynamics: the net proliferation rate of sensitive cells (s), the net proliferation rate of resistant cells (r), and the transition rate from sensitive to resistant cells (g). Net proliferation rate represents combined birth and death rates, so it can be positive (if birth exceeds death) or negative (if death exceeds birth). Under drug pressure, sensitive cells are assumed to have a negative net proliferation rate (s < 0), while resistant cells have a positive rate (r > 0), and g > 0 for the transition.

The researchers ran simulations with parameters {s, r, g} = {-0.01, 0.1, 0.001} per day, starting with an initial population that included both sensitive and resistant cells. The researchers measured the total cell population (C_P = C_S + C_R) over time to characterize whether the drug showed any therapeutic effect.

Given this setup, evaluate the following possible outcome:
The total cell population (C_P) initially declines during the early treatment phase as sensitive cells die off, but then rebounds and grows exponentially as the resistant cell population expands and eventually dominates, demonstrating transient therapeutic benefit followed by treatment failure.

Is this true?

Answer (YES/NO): NO